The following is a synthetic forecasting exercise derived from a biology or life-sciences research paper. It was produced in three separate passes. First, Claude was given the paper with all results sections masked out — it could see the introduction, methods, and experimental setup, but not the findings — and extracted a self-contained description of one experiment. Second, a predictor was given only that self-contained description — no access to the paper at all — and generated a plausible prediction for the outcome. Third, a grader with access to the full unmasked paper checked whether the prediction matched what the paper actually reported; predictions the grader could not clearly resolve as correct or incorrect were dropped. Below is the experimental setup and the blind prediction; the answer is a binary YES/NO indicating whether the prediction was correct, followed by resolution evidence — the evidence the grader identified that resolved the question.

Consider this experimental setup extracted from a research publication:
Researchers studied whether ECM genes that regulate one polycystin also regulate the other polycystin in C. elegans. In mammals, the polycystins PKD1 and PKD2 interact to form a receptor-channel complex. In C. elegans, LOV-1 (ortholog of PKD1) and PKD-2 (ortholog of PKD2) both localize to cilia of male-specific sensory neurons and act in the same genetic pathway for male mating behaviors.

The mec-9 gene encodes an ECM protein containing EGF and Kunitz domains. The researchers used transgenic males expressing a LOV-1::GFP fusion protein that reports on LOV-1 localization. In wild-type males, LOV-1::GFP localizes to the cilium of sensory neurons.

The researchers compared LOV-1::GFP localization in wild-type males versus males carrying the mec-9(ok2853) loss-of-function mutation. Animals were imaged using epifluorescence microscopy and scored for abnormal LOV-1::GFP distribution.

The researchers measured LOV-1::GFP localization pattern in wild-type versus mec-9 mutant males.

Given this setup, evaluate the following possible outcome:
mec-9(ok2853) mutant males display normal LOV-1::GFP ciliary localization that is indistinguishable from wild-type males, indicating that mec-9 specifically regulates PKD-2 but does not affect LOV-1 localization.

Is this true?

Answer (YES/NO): NO